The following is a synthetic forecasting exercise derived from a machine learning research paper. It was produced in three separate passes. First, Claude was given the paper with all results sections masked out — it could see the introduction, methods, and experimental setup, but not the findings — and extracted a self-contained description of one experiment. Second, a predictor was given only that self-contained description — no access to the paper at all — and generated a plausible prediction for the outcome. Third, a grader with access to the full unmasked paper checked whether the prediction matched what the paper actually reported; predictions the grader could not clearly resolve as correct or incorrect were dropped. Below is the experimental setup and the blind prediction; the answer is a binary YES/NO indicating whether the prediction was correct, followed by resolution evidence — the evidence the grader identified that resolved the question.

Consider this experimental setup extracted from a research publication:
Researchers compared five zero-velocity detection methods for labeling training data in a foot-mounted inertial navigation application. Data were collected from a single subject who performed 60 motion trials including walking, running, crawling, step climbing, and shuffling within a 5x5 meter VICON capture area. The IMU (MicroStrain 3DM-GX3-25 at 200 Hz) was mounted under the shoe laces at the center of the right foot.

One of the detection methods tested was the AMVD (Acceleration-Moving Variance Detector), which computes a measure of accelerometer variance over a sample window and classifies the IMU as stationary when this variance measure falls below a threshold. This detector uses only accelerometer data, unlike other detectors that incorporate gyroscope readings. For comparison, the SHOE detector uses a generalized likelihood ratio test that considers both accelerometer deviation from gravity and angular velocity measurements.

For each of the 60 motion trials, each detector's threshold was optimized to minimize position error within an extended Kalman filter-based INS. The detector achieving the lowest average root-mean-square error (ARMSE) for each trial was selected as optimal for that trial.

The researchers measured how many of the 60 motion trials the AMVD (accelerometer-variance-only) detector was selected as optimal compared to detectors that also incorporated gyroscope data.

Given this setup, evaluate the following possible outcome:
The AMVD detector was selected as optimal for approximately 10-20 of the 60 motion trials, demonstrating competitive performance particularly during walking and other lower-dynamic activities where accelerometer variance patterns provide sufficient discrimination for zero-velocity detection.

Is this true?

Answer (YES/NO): NO